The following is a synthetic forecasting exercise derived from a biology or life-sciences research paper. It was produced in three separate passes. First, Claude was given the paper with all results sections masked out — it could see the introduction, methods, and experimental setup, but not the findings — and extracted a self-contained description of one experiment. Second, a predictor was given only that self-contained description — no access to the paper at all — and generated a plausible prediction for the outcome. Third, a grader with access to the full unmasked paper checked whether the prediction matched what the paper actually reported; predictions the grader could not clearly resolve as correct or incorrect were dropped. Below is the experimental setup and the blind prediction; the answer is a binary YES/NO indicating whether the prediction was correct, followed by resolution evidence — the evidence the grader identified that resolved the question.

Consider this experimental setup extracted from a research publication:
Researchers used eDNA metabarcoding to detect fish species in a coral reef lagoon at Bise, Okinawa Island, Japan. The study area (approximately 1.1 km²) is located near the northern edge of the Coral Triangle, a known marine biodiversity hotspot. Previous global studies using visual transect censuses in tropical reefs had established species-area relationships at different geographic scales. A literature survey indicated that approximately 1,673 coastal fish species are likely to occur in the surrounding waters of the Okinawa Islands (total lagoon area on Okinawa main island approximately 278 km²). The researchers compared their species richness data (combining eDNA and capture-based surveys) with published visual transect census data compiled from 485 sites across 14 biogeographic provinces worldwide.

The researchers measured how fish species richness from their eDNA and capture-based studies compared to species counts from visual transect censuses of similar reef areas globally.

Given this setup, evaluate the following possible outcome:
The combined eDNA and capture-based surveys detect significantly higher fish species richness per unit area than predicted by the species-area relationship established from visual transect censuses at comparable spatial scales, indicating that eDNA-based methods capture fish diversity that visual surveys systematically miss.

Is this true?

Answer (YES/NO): YES